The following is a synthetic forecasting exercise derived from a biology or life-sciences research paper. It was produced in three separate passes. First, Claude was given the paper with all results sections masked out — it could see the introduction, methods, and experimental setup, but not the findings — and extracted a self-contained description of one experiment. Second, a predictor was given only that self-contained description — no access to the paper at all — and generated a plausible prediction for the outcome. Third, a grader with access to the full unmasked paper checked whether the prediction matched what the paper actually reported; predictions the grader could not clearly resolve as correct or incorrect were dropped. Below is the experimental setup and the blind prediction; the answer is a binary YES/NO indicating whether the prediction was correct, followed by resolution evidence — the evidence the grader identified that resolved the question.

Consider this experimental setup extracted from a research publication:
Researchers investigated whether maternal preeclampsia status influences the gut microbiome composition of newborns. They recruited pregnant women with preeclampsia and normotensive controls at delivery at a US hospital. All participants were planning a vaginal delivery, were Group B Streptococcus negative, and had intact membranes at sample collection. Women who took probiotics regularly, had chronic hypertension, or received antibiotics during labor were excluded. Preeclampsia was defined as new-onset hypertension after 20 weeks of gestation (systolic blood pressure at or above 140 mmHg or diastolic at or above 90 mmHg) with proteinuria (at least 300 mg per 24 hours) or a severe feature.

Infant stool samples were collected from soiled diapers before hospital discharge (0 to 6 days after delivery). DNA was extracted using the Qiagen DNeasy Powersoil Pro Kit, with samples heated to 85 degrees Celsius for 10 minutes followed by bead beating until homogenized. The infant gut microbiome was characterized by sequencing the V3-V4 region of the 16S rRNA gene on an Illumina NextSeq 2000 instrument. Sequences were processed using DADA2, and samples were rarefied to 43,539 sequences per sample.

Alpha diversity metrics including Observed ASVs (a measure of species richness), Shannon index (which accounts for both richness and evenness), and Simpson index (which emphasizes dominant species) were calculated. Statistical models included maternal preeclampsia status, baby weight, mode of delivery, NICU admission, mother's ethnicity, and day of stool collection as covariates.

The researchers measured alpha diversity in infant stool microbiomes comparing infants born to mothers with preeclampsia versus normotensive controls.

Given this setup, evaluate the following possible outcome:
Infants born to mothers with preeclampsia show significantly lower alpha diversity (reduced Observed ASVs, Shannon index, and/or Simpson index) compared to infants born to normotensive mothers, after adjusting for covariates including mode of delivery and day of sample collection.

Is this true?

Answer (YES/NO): NO